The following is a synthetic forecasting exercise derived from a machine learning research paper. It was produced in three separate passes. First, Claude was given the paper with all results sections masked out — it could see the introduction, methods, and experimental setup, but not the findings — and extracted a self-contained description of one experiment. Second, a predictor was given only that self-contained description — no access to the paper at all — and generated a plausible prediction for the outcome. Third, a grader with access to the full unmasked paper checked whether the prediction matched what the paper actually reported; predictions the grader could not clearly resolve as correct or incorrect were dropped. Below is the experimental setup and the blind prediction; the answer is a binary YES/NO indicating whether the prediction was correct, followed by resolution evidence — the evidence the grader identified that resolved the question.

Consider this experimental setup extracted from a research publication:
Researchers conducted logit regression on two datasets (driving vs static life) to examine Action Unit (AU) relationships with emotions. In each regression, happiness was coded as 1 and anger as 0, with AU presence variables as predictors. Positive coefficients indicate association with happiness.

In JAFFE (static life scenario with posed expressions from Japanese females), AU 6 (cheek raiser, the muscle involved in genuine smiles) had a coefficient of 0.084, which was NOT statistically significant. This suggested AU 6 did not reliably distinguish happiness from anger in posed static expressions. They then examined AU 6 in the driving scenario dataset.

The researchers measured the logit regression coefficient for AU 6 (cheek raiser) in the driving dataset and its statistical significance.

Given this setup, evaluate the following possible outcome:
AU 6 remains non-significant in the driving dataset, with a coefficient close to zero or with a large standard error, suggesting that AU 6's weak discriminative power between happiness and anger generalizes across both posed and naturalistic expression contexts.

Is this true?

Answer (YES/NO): YES